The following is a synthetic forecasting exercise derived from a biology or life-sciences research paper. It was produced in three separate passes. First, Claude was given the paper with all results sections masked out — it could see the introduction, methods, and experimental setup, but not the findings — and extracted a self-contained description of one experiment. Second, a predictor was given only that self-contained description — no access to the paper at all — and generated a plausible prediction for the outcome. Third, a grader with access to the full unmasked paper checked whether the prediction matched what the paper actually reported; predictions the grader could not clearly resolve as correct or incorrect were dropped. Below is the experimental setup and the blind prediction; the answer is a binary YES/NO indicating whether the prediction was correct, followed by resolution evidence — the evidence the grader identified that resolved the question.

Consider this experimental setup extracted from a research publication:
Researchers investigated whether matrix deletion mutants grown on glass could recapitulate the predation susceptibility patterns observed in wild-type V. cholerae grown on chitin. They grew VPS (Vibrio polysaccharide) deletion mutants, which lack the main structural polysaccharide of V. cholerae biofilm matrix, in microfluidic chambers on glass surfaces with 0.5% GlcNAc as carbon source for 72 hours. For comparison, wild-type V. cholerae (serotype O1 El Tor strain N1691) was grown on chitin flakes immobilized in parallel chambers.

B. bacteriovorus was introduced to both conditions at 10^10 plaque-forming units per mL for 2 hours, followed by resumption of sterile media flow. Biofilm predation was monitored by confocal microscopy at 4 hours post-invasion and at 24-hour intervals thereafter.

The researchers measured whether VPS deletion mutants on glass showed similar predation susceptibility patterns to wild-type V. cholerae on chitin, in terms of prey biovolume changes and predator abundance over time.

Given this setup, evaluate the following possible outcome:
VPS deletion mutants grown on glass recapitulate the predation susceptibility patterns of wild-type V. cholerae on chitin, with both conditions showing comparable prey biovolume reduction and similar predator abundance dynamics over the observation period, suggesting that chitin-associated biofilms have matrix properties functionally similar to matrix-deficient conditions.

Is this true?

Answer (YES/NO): YES